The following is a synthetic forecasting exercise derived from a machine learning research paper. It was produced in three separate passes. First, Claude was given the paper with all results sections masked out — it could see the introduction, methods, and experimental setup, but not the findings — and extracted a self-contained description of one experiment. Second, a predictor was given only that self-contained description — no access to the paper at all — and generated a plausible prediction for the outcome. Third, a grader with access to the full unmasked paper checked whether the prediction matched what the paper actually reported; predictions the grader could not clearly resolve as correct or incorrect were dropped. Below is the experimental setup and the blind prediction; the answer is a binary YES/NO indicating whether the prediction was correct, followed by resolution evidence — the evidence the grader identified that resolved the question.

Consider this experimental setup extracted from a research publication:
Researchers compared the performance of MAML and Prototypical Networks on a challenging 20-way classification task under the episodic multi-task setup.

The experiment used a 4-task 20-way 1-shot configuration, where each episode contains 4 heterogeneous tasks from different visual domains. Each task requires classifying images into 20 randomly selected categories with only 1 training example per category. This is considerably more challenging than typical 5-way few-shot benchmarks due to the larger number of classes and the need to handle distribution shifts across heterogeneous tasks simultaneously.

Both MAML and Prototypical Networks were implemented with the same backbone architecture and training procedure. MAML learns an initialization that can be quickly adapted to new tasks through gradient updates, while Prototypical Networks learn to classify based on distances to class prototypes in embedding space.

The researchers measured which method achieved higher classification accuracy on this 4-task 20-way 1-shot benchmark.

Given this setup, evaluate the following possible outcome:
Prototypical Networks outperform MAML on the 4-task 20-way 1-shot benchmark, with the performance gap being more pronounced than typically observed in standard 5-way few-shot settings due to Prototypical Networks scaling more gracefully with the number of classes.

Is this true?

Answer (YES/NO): NO